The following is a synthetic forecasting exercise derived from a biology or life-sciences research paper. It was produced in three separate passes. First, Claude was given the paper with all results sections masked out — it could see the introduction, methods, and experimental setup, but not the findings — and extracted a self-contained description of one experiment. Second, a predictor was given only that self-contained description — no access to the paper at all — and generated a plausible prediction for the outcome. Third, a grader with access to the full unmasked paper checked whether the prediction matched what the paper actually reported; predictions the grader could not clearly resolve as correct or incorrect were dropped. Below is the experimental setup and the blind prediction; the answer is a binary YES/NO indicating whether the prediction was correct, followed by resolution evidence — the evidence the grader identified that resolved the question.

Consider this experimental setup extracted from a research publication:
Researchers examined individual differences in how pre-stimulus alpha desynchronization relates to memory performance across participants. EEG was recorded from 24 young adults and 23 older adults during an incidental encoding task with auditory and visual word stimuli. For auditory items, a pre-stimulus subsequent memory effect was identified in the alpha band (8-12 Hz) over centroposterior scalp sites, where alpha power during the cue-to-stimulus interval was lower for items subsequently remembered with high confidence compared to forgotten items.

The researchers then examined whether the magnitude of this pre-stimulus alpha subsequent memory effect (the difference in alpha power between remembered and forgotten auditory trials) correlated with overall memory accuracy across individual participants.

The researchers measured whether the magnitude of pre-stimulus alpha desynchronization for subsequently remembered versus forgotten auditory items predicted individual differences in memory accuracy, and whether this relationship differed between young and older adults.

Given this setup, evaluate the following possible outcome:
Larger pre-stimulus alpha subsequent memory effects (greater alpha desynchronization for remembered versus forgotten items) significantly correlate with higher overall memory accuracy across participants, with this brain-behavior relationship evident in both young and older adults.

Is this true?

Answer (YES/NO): YES